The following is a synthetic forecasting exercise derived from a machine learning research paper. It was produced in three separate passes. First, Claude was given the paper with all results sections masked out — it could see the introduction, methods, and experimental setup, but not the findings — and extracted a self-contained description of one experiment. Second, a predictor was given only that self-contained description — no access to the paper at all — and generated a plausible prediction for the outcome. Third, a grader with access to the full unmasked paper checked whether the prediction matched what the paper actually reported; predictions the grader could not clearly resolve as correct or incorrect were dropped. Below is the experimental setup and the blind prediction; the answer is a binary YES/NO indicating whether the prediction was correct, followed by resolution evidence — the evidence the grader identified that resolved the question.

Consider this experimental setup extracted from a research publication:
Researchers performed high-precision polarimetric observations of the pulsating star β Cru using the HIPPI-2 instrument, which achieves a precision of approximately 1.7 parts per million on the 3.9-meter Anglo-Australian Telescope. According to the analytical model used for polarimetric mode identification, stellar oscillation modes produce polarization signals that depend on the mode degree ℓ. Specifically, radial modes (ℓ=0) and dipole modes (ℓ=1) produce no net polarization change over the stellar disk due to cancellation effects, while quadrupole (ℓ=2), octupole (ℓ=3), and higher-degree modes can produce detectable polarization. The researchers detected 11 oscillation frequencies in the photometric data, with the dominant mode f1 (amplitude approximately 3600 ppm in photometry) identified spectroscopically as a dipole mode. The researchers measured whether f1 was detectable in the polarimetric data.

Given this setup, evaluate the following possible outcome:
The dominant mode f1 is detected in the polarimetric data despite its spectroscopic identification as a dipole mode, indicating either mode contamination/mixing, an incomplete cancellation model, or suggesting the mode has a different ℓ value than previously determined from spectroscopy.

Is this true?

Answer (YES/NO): NO